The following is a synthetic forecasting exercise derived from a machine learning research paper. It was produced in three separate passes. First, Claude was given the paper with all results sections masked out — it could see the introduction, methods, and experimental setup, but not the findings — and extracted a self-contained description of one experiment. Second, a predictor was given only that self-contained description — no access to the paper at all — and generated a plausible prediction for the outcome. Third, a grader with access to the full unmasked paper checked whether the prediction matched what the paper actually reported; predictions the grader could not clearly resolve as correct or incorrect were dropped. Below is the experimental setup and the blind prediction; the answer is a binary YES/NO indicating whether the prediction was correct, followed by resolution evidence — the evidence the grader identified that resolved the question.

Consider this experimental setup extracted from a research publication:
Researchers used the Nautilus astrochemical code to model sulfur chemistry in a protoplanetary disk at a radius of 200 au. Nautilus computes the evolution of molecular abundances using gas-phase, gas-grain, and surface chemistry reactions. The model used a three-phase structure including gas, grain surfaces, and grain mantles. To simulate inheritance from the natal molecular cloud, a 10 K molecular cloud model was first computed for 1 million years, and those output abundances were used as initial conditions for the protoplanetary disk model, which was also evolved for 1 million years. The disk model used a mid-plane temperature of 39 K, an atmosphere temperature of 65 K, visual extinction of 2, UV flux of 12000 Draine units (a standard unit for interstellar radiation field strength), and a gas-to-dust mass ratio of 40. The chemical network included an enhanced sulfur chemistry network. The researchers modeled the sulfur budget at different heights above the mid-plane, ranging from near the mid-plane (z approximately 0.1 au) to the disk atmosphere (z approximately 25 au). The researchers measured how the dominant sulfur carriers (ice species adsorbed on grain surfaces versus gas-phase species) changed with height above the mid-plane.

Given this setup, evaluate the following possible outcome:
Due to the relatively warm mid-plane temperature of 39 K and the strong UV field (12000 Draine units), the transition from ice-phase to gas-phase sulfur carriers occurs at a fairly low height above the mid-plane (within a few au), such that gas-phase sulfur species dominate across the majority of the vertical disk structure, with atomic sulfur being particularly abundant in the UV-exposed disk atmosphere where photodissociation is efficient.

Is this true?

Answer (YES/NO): NO